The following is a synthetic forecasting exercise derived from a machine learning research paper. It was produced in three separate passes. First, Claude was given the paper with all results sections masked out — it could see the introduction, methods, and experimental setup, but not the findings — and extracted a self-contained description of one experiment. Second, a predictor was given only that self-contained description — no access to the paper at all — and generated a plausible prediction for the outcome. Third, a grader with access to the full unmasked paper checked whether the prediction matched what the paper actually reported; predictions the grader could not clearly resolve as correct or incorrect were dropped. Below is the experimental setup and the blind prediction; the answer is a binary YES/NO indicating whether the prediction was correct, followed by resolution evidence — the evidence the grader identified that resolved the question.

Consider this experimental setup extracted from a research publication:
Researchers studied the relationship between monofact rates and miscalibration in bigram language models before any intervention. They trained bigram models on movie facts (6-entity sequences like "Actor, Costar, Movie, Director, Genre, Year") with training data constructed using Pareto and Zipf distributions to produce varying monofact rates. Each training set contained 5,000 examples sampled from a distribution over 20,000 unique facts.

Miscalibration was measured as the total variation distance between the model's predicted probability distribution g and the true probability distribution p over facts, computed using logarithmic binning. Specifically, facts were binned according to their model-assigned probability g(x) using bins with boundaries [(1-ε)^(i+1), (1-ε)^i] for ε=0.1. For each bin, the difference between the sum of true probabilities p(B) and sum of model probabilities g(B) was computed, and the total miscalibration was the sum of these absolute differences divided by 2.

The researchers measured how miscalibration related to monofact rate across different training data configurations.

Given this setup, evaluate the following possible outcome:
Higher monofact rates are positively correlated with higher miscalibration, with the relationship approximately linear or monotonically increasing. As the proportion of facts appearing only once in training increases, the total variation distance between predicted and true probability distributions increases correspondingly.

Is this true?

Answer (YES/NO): YES